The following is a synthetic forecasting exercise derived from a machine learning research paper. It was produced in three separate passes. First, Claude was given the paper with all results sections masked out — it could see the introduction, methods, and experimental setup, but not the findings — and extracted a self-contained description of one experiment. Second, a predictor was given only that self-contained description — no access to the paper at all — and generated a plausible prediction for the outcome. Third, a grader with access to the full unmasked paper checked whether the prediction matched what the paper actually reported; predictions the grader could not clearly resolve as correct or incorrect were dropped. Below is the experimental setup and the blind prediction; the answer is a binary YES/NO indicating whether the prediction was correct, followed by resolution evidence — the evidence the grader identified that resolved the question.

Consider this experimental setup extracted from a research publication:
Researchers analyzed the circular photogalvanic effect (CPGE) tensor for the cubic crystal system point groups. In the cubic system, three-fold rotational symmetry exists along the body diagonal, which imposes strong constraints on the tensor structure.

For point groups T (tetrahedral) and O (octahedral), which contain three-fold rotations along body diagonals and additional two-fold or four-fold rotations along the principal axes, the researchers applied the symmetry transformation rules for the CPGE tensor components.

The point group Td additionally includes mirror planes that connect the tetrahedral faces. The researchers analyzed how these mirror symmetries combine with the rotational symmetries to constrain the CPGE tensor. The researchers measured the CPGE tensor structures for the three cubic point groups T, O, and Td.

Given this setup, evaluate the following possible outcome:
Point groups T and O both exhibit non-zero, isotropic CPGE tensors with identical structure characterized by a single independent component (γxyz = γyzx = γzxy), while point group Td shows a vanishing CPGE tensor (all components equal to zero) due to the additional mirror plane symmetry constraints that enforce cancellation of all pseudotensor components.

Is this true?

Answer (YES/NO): YES